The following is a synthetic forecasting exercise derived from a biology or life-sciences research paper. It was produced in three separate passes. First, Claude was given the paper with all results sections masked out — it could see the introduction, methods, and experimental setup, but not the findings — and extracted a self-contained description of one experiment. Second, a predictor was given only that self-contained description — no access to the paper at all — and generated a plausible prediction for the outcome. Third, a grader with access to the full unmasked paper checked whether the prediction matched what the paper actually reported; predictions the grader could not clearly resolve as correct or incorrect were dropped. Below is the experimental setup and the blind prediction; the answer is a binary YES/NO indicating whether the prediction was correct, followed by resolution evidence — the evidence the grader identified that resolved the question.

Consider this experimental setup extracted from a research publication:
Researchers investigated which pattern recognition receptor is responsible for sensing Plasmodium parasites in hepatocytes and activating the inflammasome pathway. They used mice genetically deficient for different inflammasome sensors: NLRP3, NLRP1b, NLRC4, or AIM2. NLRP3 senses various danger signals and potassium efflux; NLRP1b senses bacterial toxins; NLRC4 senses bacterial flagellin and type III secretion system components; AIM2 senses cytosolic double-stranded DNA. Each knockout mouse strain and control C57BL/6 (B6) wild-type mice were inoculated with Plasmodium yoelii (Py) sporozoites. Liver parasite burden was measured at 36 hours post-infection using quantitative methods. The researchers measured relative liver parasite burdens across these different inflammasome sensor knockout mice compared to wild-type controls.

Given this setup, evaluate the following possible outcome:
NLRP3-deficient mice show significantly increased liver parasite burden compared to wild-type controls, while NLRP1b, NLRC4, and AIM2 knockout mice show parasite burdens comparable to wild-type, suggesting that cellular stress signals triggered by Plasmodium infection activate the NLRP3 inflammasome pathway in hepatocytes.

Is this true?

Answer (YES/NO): NO